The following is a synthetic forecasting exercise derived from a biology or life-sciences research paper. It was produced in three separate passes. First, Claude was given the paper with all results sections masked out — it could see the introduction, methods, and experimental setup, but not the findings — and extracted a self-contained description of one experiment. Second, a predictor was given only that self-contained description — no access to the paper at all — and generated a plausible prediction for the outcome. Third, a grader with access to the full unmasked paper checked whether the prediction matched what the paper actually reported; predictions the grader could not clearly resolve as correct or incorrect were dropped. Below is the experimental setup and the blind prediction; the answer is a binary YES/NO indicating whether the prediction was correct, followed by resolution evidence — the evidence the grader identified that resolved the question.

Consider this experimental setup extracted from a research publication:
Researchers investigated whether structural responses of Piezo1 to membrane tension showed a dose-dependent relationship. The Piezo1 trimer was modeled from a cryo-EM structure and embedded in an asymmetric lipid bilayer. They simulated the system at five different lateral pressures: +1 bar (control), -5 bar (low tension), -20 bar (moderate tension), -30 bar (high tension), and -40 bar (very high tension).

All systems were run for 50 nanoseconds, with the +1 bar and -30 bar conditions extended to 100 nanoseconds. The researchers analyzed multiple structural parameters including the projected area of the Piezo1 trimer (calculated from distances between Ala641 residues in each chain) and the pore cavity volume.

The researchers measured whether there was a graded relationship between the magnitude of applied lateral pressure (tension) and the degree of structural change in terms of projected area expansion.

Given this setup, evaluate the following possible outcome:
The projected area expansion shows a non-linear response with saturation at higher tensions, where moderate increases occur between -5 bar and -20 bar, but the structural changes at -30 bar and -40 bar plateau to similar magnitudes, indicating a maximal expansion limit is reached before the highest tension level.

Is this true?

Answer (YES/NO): NO